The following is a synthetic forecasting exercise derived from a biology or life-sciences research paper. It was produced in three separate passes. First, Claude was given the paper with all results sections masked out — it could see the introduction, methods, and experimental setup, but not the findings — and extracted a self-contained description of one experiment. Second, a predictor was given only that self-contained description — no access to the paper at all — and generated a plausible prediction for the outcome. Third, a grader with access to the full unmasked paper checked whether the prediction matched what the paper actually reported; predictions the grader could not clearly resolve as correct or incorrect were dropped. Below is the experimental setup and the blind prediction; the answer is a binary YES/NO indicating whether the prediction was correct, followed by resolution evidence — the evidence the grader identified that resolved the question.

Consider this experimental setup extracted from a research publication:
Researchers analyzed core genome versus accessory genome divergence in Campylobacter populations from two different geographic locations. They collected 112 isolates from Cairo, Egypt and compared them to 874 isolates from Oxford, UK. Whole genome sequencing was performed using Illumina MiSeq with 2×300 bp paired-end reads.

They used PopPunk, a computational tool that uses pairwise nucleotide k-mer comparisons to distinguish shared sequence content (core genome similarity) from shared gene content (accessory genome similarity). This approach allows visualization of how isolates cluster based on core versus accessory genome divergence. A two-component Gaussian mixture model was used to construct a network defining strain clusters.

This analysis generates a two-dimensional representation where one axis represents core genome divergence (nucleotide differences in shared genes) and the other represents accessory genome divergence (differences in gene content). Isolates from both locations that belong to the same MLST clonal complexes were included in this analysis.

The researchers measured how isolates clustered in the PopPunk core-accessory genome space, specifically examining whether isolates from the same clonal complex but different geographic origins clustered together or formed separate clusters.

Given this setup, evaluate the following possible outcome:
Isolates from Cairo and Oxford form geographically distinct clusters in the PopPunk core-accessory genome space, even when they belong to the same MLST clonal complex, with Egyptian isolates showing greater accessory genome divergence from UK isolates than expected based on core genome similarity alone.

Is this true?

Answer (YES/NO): NO